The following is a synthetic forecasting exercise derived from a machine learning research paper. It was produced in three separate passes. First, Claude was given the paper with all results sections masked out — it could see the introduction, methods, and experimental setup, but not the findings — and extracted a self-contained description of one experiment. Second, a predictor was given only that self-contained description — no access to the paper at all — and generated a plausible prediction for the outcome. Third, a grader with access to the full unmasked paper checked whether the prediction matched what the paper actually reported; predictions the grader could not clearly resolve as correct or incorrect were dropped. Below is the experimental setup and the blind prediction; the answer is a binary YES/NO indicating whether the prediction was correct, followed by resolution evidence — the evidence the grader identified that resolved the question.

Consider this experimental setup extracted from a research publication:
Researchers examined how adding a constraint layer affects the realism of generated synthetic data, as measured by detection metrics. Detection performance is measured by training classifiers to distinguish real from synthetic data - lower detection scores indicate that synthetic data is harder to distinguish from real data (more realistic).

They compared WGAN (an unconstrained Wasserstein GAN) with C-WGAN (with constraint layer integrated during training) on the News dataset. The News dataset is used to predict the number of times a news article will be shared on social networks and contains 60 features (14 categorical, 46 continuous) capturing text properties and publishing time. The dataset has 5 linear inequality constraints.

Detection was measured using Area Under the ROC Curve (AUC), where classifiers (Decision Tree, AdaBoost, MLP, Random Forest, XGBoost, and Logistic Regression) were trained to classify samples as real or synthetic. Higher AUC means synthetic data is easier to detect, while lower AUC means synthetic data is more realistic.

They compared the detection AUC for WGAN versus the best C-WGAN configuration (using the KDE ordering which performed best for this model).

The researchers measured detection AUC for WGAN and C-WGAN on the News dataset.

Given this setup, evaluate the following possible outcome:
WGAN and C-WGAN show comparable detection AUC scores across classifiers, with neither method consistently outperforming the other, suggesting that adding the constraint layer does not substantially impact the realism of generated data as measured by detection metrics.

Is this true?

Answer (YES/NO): NO